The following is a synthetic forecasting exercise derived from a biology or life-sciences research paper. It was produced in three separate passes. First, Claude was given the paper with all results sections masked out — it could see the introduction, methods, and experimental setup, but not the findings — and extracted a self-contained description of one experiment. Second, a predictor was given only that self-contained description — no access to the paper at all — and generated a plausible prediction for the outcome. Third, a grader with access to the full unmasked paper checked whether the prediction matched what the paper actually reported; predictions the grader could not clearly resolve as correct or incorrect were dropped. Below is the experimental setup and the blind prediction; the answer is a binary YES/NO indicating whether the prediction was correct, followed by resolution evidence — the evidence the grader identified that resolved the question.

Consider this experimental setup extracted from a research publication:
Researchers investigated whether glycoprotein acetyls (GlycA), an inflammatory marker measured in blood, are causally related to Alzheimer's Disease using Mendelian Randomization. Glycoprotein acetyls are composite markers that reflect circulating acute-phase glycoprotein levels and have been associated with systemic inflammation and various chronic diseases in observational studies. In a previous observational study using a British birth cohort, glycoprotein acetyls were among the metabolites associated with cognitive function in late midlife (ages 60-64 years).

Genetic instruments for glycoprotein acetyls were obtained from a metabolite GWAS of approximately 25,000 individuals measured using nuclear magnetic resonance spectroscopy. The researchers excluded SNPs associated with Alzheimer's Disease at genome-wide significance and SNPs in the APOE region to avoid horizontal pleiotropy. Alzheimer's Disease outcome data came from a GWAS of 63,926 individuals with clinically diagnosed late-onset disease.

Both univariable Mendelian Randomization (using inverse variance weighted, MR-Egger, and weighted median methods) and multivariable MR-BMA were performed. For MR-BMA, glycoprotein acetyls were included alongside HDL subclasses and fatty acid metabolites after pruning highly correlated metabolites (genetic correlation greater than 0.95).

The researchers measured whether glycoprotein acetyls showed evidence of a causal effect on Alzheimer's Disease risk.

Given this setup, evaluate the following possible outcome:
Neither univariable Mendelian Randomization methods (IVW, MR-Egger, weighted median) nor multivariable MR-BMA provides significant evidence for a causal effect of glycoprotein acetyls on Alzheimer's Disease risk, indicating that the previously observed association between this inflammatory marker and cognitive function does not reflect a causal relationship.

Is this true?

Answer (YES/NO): NO